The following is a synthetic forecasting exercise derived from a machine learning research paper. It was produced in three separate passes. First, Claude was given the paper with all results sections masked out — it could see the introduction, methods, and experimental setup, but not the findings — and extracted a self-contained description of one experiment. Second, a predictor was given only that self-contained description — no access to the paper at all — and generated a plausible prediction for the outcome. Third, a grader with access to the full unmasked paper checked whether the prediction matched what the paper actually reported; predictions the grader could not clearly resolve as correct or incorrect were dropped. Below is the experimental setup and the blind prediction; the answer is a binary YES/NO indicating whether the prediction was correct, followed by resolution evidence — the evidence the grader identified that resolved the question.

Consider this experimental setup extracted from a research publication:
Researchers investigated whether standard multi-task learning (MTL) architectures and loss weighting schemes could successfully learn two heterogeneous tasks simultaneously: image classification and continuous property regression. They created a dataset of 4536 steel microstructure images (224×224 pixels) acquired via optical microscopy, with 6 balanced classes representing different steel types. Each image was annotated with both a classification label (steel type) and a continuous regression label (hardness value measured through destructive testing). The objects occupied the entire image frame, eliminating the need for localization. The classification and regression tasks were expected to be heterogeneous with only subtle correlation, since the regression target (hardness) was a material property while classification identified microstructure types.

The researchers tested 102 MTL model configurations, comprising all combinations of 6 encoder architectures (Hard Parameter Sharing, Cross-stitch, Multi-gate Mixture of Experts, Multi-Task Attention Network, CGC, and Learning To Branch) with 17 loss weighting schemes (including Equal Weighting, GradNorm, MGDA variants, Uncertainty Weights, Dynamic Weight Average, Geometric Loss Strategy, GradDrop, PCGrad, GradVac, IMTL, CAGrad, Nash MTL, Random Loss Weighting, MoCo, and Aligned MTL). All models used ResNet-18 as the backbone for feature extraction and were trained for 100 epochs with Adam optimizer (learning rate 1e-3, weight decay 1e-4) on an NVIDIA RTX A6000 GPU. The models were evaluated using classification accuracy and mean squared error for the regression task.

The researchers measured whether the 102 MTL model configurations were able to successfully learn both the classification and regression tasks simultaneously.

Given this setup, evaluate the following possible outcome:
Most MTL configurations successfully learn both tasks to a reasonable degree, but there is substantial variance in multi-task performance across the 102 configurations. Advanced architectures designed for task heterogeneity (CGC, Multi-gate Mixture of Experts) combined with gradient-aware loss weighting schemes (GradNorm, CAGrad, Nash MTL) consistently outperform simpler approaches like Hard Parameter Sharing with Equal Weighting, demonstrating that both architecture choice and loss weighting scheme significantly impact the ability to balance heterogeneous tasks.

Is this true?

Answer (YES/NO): NO